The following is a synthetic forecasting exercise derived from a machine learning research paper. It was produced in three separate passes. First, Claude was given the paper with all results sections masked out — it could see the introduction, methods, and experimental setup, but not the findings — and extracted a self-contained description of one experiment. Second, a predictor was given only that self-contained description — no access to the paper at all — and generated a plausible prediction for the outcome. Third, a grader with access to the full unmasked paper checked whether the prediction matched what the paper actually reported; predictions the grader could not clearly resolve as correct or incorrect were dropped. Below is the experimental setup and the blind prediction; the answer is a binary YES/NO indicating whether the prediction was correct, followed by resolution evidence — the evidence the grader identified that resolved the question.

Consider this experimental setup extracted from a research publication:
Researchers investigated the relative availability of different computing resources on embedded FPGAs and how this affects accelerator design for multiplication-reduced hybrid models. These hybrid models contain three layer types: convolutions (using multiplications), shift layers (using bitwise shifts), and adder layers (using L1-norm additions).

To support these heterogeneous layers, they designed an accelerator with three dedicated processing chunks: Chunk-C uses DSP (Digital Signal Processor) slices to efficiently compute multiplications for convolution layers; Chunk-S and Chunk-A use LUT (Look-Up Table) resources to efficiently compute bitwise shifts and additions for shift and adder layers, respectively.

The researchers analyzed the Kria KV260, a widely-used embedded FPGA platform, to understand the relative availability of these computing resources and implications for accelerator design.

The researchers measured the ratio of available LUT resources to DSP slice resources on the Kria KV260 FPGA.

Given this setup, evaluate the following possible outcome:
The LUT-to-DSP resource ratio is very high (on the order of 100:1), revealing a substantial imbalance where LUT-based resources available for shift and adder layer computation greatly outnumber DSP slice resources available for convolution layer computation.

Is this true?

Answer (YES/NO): YES